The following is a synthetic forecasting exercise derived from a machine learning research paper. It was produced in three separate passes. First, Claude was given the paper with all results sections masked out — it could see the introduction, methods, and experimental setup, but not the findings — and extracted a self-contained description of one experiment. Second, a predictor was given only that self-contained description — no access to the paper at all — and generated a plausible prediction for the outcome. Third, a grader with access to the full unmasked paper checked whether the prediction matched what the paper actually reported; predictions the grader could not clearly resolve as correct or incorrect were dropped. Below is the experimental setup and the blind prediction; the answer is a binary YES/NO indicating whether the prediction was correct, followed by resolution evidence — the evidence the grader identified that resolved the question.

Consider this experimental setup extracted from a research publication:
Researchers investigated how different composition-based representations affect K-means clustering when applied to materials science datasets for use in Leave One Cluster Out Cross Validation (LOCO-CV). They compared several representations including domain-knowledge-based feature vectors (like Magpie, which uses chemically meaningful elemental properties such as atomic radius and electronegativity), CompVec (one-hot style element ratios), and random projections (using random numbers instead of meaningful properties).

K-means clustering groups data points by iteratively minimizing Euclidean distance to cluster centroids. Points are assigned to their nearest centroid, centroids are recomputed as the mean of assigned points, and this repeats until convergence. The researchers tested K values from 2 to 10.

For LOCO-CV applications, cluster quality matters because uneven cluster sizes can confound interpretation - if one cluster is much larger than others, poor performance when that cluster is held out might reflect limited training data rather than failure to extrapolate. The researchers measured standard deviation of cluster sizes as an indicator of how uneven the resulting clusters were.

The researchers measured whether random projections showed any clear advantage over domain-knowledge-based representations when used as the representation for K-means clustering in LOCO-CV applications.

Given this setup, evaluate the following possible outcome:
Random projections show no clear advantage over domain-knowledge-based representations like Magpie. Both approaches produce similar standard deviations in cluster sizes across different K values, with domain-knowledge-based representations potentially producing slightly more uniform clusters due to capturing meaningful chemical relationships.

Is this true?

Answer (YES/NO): NO